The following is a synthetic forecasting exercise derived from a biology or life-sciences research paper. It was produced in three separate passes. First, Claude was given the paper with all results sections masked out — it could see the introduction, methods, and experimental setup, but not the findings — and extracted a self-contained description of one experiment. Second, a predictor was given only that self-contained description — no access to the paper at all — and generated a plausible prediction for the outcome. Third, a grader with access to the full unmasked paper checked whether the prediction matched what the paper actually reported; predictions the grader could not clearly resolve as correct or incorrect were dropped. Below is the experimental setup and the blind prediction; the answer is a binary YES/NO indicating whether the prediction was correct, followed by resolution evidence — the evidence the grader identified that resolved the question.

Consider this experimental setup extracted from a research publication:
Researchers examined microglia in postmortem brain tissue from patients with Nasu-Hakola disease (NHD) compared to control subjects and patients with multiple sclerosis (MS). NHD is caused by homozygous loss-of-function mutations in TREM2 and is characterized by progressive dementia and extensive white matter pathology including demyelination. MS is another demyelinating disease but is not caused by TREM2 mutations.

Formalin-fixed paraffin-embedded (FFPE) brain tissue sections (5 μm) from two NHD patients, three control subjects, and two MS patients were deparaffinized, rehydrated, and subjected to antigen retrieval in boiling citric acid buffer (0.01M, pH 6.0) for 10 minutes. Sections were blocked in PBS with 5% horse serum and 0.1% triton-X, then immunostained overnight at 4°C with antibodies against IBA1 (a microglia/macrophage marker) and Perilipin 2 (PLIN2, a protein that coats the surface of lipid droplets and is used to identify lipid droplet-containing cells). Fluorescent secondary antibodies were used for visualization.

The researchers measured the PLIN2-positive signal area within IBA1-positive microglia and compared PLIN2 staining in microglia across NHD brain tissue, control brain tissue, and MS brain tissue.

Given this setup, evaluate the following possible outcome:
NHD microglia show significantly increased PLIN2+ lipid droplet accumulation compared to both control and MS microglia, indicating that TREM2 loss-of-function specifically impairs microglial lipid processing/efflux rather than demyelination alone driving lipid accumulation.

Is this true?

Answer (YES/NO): NO